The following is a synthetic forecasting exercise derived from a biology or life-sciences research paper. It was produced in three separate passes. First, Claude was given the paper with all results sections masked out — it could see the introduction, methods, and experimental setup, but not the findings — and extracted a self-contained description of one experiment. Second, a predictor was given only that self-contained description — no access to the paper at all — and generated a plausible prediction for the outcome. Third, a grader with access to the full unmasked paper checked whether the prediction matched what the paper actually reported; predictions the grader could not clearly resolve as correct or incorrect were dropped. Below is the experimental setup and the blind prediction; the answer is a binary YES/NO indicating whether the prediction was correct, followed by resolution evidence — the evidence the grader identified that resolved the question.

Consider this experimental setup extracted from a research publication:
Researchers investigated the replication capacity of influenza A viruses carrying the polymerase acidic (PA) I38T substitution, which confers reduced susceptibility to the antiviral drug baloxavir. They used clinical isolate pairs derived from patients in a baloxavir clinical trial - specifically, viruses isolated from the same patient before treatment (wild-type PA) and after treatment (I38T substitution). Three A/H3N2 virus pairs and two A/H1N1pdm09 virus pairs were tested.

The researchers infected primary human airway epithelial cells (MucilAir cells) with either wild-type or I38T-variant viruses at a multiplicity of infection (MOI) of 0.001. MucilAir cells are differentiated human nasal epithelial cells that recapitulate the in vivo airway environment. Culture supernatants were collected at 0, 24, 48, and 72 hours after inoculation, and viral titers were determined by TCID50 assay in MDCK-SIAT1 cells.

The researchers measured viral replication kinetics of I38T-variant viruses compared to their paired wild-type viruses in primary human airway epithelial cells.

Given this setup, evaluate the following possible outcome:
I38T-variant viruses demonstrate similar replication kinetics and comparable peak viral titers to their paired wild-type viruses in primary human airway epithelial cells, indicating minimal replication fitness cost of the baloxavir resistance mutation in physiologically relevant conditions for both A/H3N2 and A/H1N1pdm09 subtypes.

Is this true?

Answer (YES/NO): NO